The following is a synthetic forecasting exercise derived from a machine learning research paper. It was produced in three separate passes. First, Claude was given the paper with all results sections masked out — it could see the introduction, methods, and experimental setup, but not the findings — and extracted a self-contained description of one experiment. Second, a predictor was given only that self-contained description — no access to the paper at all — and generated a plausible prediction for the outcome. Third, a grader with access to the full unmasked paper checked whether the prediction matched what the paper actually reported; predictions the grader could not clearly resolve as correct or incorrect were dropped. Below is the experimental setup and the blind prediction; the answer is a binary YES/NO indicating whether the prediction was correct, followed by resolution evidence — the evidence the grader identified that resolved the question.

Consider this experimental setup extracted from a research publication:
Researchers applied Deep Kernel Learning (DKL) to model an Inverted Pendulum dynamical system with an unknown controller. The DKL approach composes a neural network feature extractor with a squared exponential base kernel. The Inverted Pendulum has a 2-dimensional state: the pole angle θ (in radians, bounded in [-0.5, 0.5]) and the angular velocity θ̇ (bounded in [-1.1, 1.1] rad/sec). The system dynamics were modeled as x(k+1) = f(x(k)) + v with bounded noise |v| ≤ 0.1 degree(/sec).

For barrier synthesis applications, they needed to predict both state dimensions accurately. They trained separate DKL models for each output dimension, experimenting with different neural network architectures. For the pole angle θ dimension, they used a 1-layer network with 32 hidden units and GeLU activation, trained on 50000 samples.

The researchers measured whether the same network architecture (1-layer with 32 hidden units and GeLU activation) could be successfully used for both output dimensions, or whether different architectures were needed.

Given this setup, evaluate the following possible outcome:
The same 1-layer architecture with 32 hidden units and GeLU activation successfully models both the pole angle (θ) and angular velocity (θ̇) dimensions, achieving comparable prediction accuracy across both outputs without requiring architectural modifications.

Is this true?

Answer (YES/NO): NO